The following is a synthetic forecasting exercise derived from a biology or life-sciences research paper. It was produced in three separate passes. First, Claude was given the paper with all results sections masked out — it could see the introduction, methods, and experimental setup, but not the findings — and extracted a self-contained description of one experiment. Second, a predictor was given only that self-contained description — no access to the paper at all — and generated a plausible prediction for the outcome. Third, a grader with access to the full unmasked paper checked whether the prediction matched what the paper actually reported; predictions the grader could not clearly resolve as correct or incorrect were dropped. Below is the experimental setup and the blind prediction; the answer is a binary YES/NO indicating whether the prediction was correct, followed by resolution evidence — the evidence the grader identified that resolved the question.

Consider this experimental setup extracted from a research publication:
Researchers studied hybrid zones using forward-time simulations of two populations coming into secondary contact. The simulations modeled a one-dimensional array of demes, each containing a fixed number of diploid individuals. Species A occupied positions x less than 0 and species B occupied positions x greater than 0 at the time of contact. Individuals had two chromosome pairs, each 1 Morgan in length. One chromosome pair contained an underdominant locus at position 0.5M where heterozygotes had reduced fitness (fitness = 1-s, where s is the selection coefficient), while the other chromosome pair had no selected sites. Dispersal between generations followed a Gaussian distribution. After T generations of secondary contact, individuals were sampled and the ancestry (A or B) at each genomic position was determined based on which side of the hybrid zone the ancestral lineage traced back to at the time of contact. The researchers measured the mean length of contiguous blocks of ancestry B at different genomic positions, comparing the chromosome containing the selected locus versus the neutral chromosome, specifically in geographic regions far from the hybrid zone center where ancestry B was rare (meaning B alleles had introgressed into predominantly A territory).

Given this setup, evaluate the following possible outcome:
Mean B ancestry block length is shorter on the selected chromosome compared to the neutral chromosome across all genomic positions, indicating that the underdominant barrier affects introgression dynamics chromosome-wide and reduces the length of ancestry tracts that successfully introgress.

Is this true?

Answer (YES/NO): NO